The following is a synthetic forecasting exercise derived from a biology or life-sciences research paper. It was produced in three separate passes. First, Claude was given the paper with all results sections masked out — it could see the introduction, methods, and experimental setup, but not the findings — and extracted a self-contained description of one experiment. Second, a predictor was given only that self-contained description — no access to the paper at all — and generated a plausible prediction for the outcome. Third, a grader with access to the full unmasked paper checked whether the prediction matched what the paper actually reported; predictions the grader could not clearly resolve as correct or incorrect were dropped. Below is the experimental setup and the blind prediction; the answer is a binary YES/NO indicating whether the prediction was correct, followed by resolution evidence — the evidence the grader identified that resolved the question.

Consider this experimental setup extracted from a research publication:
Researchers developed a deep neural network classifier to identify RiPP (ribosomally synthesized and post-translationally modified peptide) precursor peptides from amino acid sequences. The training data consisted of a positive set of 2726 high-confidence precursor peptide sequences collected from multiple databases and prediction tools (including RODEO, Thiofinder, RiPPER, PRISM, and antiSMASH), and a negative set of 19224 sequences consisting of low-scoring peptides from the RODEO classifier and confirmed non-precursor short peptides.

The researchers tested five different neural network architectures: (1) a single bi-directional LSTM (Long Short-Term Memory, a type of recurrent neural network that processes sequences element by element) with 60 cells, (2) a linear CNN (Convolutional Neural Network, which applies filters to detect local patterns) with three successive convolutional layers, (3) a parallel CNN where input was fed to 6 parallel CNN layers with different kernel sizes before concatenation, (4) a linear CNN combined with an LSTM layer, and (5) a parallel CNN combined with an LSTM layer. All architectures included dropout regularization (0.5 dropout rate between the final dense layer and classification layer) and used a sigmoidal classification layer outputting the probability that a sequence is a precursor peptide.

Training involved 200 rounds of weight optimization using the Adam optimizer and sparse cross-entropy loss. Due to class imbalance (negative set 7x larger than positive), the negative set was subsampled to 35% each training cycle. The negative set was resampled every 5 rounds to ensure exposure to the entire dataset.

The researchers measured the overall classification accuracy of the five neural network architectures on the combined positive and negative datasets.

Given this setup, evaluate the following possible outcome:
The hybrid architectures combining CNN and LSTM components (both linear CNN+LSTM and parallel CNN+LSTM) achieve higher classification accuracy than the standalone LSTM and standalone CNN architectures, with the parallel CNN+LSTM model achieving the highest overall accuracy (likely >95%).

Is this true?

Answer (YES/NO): NO